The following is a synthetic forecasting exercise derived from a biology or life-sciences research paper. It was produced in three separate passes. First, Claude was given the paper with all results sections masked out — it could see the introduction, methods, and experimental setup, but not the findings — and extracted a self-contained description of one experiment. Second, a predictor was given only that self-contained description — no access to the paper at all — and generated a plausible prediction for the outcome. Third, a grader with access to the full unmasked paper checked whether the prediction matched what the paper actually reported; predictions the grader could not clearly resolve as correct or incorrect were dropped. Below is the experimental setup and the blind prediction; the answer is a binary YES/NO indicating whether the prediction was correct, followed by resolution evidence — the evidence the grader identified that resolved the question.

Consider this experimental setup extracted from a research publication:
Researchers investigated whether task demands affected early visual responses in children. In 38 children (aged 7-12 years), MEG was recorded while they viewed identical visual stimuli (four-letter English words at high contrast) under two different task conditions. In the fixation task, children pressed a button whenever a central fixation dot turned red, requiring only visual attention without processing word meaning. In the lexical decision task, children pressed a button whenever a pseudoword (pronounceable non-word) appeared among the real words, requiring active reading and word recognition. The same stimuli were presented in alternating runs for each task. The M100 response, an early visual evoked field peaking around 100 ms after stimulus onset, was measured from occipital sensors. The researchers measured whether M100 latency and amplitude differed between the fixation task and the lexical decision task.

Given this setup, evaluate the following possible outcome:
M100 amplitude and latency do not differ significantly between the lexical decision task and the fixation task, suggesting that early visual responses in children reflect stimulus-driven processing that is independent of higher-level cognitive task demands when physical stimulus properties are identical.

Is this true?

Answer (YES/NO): YES